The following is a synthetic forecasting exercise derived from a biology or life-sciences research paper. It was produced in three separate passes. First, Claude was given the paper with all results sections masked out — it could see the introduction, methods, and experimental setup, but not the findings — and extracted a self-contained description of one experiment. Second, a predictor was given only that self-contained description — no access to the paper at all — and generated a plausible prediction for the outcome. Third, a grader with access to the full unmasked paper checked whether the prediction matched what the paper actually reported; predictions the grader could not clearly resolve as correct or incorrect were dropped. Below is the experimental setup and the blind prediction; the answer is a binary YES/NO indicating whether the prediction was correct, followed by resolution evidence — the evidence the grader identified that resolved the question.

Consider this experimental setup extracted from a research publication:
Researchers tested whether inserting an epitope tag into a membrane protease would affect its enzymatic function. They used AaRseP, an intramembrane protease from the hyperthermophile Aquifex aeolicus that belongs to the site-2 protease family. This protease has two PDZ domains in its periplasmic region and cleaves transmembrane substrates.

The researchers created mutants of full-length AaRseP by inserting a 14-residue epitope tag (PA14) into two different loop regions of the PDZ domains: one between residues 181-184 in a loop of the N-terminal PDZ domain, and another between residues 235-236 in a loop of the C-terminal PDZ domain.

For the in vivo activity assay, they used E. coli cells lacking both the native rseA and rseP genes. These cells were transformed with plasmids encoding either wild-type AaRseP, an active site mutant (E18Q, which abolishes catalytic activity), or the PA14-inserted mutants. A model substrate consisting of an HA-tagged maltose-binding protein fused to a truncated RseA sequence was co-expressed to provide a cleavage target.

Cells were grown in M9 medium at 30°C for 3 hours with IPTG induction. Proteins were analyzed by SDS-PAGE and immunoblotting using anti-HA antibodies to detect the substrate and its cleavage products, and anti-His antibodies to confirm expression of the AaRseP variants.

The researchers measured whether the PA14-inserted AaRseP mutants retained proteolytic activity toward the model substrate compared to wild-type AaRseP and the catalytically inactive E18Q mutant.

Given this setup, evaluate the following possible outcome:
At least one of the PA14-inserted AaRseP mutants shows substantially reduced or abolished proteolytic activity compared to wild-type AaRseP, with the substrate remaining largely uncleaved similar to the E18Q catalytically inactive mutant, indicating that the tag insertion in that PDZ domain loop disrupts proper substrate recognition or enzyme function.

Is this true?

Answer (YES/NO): NO